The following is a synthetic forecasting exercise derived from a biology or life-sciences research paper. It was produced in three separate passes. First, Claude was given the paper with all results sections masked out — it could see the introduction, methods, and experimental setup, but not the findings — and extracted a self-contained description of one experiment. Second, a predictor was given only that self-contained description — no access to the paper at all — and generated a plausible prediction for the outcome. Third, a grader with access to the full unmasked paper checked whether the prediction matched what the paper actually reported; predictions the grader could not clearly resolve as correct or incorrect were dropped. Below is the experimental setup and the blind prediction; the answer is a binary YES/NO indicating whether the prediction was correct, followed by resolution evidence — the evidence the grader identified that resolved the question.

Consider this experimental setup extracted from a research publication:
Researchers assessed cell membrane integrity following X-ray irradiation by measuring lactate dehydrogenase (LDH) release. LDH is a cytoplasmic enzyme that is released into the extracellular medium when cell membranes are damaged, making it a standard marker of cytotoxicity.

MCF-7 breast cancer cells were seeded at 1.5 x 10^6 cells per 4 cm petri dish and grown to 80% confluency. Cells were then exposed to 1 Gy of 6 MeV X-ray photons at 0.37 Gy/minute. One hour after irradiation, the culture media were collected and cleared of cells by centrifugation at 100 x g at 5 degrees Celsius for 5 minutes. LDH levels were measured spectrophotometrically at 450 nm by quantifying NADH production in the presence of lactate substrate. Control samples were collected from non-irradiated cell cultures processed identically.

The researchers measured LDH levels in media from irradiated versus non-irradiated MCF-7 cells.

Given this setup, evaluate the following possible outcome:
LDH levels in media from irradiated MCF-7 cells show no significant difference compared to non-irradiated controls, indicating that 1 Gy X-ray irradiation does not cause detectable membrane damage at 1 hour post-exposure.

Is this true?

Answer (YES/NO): YES